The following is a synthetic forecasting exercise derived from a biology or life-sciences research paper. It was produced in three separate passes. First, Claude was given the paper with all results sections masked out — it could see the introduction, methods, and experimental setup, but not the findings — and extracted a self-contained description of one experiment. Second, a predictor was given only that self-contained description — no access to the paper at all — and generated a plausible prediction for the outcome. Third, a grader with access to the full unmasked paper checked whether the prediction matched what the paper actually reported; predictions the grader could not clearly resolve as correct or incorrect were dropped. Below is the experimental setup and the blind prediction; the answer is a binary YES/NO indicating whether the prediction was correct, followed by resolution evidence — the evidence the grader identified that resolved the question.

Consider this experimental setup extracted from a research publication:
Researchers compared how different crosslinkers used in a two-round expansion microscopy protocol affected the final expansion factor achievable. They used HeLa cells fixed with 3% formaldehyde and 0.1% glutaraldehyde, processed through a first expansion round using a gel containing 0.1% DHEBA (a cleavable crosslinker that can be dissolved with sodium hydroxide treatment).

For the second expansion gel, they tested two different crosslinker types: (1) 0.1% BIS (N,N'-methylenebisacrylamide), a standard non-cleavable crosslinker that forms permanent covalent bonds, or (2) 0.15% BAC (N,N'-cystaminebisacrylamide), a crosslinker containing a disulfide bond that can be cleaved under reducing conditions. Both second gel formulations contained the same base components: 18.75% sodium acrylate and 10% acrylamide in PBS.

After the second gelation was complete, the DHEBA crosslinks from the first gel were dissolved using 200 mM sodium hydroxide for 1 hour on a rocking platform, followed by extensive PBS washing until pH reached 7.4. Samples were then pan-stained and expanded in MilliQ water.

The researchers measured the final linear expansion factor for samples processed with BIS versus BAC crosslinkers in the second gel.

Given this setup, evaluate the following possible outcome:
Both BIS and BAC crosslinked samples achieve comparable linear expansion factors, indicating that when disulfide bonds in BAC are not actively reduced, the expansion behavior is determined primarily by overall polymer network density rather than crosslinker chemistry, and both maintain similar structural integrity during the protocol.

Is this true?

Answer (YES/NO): NO